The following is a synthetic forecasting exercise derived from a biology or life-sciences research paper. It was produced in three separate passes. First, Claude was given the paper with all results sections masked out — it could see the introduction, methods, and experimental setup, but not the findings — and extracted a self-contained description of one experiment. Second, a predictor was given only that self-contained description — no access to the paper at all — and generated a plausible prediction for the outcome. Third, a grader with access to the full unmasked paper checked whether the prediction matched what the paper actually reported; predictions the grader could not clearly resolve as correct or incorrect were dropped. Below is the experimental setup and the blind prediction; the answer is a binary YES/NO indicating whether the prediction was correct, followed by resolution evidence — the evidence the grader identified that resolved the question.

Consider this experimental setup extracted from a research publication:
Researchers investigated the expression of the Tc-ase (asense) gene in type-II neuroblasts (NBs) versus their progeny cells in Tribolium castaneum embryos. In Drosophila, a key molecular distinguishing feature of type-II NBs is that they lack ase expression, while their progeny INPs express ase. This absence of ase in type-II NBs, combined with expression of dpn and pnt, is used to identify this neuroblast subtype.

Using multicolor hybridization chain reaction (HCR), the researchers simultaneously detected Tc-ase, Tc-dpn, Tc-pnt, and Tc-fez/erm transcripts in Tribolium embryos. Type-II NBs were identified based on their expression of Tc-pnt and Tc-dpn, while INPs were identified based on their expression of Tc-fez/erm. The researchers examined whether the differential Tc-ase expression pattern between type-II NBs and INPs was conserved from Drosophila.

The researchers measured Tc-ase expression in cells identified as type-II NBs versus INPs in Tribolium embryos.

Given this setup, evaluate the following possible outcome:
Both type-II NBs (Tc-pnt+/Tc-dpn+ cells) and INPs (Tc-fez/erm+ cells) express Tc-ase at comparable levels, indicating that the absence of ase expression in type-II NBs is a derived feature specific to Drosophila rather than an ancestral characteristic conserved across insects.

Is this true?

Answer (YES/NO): NO